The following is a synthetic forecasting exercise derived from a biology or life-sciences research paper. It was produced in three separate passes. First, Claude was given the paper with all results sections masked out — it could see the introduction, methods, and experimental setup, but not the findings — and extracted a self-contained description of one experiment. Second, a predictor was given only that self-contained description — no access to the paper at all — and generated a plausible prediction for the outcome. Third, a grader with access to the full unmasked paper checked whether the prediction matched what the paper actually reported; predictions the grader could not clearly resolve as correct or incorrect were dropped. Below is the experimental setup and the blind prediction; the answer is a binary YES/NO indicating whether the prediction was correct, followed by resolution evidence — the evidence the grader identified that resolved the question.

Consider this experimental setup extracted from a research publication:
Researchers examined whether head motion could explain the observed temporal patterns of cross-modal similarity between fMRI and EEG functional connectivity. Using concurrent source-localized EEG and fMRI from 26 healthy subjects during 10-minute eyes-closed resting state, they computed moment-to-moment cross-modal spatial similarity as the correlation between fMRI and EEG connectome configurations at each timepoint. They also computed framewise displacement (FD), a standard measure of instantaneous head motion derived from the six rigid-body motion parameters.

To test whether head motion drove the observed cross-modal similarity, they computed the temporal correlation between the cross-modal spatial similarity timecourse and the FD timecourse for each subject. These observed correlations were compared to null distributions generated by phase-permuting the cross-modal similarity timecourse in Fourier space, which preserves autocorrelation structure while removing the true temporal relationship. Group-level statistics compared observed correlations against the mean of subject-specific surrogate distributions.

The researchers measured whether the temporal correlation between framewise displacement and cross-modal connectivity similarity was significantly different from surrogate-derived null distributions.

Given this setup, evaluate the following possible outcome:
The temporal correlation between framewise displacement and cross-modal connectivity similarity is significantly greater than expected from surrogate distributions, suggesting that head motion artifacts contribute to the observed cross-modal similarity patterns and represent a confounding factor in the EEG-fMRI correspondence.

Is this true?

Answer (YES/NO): NO